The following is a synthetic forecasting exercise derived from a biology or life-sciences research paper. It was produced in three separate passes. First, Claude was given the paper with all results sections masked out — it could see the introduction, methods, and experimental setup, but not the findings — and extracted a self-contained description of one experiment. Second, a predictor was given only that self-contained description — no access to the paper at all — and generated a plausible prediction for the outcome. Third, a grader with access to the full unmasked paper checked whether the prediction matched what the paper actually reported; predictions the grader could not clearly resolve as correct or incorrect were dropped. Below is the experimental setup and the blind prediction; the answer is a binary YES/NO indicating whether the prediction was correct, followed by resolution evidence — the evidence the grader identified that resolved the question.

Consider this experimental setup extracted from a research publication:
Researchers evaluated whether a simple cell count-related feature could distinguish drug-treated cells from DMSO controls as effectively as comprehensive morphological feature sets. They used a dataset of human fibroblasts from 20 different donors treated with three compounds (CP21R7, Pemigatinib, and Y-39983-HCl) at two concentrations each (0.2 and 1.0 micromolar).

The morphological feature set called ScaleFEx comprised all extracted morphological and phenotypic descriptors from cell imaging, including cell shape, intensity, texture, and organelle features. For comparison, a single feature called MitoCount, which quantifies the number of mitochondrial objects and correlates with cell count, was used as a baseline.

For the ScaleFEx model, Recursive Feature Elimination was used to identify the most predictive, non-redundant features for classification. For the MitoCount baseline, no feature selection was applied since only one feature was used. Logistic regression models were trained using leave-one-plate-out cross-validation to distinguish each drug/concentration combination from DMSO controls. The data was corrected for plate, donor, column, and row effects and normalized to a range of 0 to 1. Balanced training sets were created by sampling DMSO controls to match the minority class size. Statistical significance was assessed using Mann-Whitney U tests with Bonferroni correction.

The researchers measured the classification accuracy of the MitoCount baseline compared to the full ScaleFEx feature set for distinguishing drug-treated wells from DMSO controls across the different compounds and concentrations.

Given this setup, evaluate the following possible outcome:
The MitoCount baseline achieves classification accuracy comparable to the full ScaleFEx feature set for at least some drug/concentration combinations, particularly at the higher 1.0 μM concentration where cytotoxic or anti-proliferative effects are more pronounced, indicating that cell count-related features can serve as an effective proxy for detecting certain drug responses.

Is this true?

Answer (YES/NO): NO